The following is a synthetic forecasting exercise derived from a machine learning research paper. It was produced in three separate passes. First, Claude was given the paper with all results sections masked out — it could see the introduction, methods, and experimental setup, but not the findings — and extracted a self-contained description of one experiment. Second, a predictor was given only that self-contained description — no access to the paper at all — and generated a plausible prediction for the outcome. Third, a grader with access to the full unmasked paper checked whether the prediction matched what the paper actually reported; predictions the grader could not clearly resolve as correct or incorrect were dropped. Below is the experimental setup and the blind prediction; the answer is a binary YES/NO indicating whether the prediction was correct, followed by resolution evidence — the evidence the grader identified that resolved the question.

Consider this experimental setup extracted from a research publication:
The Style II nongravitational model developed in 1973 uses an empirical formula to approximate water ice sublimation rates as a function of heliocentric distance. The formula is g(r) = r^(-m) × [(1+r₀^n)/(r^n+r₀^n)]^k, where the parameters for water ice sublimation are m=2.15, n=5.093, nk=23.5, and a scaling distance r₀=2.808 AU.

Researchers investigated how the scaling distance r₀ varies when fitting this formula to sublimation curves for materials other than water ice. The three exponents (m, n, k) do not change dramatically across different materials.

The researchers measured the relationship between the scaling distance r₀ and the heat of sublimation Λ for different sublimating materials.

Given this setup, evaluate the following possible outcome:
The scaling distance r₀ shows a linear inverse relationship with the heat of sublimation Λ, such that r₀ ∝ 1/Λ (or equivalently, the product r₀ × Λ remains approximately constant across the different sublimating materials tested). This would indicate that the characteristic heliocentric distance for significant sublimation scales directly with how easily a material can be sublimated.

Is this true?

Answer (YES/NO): NO